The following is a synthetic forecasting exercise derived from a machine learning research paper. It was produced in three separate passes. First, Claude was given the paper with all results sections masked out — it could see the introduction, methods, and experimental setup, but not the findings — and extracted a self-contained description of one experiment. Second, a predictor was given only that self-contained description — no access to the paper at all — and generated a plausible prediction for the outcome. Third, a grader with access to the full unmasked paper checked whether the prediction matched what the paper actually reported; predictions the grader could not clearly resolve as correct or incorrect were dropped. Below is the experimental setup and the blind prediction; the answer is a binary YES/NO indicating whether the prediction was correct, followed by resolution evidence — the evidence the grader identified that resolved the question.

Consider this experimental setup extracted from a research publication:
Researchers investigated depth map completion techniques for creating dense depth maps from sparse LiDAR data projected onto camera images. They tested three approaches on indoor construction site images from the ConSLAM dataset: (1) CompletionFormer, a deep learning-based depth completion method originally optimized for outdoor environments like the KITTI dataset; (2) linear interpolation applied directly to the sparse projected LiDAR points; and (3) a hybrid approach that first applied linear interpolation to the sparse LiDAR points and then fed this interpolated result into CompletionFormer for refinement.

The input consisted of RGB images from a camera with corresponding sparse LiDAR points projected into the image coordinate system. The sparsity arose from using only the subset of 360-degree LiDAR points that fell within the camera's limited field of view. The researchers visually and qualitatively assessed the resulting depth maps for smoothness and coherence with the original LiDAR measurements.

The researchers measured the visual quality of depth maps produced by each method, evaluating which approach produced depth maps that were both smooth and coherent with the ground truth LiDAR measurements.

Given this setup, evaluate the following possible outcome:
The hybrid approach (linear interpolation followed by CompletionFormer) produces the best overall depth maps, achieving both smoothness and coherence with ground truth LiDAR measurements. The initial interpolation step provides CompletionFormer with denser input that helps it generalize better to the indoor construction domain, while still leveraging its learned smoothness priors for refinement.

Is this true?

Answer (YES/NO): YES